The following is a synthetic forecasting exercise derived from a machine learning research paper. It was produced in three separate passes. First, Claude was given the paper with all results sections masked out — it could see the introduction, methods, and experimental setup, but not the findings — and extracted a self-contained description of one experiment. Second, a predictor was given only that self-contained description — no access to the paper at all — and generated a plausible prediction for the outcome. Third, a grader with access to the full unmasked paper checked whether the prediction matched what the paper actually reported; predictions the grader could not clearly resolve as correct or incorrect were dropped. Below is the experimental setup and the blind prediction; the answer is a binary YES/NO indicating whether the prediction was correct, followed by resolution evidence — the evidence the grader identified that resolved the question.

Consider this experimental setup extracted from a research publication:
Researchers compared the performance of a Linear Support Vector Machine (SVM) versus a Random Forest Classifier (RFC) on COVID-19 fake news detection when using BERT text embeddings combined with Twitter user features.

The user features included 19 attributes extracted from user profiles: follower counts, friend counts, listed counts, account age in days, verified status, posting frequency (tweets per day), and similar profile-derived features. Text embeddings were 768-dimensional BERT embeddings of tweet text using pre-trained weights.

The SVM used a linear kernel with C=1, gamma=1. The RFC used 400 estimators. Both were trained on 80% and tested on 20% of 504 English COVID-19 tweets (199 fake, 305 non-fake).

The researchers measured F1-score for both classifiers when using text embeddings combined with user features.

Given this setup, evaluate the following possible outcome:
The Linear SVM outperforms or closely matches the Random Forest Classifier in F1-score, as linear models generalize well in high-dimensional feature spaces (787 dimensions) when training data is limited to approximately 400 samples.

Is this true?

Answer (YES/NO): NO